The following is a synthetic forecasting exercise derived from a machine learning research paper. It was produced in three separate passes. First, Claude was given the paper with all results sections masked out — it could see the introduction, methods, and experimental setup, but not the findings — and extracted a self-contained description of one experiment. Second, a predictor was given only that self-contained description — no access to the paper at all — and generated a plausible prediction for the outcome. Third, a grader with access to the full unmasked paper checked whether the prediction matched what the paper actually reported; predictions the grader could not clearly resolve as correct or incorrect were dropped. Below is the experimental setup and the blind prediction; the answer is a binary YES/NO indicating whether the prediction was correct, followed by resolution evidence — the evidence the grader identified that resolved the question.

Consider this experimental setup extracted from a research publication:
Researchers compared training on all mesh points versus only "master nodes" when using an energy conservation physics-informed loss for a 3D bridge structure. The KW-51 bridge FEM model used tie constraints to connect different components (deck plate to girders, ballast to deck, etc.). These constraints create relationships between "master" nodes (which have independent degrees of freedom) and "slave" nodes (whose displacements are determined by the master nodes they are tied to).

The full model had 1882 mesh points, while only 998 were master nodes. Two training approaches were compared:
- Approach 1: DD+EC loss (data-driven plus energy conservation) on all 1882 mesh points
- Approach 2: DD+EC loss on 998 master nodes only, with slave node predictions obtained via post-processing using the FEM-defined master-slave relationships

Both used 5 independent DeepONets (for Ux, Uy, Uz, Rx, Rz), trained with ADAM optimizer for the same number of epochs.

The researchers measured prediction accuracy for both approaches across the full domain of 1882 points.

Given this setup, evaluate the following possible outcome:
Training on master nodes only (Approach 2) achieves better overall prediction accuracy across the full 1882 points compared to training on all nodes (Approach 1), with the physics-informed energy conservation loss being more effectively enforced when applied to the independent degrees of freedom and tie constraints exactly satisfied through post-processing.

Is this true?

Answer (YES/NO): NO